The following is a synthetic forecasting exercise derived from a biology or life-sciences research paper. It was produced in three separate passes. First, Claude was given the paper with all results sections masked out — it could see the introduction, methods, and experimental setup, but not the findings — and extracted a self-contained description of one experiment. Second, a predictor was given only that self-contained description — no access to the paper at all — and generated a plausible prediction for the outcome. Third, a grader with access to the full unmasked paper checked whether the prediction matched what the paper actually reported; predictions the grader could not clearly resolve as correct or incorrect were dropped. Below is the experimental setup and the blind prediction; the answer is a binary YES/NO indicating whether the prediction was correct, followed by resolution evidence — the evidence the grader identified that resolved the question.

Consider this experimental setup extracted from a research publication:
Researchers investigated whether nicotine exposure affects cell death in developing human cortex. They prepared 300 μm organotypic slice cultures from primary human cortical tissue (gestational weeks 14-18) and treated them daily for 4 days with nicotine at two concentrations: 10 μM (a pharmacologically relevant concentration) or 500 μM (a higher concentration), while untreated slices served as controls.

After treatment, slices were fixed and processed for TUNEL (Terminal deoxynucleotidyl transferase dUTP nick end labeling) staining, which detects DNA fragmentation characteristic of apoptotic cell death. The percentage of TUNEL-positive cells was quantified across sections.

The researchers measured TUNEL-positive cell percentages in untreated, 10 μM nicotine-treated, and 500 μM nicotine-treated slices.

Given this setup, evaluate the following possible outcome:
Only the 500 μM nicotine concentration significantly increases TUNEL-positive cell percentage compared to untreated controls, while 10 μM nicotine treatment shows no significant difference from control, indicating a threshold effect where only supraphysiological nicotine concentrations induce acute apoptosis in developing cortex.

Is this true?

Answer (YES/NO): NO